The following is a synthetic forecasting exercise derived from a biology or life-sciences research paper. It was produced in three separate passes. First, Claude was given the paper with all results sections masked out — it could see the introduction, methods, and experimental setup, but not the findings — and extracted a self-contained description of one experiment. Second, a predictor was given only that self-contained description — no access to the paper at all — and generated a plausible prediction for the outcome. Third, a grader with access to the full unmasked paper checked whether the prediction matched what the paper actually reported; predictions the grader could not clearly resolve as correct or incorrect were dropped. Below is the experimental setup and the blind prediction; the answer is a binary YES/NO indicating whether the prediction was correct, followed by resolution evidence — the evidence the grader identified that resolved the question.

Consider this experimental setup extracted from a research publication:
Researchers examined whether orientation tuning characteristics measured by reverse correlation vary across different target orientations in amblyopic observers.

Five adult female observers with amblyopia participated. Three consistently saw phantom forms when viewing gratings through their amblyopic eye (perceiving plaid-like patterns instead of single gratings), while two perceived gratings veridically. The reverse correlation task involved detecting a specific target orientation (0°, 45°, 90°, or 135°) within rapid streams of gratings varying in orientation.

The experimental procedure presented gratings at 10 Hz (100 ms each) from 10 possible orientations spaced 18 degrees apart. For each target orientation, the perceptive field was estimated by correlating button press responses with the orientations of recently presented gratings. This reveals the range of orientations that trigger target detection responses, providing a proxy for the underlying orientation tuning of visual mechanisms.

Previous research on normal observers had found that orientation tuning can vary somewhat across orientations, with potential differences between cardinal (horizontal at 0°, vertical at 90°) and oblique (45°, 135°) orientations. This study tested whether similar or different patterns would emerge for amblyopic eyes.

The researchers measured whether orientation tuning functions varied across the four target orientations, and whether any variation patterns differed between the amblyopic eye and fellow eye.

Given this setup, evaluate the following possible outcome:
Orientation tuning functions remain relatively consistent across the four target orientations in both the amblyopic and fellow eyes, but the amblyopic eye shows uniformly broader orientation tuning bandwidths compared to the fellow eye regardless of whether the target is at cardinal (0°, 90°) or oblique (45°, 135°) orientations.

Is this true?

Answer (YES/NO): NO